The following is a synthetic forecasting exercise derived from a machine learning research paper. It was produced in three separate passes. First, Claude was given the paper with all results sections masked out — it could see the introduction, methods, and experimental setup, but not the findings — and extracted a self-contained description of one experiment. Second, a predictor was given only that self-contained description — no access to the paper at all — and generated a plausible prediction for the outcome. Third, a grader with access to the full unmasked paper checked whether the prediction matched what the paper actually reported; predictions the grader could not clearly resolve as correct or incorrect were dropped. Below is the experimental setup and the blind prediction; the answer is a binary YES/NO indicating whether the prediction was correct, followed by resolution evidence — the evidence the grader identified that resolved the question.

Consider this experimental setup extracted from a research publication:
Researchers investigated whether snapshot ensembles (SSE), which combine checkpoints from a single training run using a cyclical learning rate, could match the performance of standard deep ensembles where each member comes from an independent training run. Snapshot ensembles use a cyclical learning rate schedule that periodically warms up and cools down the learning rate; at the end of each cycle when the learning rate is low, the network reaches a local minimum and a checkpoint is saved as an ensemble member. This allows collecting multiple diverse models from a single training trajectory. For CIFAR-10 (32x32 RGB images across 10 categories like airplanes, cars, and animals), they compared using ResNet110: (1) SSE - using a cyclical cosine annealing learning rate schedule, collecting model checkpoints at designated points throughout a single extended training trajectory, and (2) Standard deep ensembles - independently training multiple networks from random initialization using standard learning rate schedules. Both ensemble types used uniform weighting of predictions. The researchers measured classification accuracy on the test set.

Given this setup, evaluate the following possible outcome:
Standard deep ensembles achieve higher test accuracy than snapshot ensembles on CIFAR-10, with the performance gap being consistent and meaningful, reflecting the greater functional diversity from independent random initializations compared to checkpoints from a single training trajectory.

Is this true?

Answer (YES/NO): NO